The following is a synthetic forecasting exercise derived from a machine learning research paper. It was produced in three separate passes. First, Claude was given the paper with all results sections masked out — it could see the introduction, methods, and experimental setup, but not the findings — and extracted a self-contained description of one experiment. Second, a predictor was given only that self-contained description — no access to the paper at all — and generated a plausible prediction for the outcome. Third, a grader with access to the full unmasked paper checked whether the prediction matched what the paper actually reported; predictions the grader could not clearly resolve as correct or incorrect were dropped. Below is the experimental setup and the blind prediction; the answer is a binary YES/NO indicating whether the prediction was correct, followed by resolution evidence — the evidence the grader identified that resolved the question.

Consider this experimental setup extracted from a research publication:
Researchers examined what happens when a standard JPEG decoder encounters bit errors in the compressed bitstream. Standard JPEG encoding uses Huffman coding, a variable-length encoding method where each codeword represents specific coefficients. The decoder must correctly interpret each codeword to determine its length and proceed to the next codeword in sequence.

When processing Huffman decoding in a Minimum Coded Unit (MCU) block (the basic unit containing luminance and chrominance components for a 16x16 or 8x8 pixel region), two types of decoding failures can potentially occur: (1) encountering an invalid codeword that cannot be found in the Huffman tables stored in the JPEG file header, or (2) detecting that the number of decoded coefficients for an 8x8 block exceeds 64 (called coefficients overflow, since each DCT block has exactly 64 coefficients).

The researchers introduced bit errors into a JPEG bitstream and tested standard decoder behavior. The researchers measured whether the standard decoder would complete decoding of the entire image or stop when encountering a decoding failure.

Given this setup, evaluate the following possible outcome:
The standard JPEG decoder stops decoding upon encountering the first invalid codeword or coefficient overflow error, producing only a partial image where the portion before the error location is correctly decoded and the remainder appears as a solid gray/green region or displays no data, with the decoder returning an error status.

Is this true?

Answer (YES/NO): YES